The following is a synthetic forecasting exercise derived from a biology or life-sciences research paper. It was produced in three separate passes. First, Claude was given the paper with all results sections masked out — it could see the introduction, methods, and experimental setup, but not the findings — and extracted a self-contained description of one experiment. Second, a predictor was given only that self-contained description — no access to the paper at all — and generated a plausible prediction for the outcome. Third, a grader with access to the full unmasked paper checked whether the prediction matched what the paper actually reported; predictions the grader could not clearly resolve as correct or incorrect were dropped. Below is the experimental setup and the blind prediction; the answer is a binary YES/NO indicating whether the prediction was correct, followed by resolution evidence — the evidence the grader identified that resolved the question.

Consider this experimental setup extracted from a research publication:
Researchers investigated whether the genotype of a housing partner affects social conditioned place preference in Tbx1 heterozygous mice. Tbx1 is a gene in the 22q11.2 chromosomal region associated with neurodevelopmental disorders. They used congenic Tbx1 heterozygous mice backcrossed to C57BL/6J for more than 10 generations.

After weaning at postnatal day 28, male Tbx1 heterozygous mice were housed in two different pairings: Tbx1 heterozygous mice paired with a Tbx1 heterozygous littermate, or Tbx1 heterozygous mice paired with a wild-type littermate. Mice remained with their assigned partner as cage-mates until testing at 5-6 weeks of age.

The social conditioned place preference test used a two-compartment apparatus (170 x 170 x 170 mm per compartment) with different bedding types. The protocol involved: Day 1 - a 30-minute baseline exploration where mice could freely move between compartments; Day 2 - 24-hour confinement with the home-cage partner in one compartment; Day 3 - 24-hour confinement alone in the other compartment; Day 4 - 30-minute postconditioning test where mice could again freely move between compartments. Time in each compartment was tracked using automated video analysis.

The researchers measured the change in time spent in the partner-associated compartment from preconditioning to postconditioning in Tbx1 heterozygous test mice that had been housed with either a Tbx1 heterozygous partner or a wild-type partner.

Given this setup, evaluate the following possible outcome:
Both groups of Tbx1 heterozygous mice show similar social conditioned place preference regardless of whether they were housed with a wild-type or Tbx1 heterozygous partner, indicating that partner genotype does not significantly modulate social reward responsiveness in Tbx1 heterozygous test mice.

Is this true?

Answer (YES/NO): NO